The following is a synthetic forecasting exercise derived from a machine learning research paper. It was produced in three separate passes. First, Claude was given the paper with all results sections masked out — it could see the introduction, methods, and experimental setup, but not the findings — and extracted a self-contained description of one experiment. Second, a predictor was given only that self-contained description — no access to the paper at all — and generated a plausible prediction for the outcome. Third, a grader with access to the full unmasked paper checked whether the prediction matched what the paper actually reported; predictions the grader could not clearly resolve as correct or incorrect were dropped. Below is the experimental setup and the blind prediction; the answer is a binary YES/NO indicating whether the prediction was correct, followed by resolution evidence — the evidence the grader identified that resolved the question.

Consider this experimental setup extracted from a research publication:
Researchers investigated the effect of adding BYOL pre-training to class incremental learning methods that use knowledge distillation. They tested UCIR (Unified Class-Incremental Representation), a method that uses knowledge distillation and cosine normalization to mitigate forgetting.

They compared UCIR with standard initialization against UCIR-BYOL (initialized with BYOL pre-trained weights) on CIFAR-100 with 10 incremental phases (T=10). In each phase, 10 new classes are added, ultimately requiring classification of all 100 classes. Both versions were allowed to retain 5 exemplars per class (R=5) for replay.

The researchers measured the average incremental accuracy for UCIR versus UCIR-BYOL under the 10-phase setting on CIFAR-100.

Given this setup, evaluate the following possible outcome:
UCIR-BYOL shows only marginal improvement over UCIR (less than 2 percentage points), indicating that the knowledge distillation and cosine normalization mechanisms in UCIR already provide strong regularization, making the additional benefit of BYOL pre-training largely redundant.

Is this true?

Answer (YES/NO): NO